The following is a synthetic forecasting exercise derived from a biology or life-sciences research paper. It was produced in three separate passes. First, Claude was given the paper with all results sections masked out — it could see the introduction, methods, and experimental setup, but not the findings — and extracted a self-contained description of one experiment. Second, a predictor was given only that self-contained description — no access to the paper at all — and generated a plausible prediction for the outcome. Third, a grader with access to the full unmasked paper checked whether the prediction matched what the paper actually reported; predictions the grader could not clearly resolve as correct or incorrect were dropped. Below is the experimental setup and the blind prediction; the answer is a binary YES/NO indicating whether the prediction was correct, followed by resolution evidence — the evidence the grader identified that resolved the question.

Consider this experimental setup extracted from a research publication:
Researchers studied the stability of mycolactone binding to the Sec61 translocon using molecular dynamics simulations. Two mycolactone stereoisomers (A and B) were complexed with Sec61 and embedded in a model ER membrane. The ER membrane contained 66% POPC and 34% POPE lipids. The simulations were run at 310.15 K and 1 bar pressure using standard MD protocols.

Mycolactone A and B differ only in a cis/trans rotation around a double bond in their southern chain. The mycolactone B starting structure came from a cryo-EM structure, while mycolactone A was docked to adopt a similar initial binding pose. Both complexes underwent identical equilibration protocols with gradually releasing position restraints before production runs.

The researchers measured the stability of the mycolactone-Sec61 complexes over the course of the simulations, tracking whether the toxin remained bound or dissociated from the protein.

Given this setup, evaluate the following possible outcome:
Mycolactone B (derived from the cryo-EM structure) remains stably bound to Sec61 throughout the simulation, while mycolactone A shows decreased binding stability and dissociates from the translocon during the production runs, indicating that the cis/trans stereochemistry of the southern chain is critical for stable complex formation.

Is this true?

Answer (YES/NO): NO